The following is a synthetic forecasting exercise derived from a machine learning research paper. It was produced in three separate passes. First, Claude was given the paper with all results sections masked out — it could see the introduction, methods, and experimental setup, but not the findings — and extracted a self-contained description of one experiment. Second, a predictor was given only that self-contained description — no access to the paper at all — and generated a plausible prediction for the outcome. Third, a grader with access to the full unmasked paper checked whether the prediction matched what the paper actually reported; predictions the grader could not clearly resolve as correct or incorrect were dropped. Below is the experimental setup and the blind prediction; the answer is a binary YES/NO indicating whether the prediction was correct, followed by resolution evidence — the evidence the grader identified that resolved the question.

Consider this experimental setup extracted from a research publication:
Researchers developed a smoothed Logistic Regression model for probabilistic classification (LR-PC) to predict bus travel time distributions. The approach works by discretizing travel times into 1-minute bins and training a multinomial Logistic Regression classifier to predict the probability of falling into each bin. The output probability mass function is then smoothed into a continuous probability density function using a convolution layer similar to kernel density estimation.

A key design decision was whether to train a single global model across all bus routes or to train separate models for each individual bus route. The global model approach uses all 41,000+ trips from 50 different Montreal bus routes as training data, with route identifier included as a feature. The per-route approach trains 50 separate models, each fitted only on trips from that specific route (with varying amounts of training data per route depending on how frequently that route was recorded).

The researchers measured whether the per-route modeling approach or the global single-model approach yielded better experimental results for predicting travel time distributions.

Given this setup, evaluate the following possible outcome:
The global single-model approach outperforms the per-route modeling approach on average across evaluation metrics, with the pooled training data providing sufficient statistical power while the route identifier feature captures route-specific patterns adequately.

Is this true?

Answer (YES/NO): NO